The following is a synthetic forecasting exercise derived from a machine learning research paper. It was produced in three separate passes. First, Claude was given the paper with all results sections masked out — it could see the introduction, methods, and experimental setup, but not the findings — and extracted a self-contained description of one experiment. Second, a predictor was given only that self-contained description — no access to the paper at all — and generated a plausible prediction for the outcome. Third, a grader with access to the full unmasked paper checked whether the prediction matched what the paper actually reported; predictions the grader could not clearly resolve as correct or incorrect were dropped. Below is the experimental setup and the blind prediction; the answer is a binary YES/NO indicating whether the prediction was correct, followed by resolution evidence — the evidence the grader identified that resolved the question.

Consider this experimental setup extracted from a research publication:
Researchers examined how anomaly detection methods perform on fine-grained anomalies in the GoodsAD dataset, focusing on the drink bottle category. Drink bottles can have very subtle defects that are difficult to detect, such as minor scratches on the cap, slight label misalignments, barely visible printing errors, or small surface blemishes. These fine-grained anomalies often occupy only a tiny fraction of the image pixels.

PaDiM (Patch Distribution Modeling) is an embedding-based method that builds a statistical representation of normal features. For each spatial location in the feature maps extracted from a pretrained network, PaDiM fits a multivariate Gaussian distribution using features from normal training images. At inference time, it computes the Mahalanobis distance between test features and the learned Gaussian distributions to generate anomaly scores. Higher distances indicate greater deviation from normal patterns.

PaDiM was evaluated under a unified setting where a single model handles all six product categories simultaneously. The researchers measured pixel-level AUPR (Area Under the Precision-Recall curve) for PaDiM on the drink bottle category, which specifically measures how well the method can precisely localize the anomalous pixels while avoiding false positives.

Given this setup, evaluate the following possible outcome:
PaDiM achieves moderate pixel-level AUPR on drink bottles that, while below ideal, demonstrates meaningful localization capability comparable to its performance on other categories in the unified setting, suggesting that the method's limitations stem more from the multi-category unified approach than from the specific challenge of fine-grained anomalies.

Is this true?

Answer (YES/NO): NO